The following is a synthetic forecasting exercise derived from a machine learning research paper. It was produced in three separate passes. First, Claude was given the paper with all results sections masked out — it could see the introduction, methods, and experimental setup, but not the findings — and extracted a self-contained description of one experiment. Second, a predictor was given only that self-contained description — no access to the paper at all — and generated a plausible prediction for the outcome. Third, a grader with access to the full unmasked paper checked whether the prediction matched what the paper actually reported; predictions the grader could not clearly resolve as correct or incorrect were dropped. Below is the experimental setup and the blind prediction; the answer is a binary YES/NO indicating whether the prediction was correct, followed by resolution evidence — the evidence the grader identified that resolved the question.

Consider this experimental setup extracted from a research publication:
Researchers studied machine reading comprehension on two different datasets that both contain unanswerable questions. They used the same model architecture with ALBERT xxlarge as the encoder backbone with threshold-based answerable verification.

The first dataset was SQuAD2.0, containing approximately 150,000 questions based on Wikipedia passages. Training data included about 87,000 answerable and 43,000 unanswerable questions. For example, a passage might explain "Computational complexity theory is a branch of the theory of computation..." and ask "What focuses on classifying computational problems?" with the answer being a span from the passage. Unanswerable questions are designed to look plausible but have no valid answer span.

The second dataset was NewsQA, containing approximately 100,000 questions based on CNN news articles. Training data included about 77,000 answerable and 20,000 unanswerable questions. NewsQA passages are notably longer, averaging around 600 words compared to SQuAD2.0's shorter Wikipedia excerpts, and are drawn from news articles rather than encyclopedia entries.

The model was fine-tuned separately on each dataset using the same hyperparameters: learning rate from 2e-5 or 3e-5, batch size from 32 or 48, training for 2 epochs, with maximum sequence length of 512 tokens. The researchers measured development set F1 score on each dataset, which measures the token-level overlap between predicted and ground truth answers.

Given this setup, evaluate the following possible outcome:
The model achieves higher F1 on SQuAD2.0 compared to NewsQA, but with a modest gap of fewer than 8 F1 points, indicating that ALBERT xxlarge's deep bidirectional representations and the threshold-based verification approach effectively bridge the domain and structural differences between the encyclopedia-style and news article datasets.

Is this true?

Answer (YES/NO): NO